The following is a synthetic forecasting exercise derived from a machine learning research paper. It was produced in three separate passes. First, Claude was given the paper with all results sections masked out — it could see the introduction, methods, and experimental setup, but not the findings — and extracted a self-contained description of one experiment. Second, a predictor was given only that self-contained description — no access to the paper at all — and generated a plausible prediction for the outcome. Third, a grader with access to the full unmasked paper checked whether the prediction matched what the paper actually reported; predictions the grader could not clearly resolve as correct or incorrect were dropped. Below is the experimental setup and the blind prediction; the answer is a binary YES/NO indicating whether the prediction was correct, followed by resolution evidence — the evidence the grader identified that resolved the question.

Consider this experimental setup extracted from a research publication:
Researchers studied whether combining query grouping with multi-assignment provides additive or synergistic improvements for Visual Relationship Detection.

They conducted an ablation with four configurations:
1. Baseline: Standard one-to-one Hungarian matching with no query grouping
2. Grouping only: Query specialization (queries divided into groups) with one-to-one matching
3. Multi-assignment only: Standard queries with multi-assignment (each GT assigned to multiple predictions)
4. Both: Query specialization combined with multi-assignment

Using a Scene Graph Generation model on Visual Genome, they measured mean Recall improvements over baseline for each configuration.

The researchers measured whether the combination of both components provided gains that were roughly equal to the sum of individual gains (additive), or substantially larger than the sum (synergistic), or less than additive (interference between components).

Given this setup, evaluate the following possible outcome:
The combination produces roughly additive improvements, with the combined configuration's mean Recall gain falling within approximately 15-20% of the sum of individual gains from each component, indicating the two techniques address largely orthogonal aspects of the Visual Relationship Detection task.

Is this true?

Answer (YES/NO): YES